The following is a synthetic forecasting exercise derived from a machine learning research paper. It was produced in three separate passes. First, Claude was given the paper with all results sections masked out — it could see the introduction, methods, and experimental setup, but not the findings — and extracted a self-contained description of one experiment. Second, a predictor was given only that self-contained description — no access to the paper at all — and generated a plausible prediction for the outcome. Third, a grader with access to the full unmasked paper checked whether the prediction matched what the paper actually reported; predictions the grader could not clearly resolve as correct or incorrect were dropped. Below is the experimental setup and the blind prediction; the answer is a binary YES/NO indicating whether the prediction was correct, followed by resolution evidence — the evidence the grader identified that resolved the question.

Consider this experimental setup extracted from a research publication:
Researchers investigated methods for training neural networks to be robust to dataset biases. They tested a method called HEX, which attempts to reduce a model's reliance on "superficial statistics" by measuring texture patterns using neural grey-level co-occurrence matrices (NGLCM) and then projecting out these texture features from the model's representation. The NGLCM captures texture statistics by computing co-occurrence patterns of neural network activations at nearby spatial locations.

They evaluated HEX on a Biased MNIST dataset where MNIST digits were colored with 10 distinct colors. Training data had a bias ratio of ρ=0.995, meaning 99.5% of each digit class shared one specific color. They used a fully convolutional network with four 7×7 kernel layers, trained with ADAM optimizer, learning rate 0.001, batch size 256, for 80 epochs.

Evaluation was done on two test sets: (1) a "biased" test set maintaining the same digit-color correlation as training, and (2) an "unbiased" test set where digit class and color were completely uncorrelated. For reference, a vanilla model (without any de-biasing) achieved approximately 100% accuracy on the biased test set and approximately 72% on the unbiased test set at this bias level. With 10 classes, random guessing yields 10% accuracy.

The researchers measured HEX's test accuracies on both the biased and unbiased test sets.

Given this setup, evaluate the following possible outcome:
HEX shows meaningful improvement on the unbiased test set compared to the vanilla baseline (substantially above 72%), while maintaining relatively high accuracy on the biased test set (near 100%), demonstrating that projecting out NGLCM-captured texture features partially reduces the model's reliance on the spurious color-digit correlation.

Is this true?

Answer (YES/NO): NO